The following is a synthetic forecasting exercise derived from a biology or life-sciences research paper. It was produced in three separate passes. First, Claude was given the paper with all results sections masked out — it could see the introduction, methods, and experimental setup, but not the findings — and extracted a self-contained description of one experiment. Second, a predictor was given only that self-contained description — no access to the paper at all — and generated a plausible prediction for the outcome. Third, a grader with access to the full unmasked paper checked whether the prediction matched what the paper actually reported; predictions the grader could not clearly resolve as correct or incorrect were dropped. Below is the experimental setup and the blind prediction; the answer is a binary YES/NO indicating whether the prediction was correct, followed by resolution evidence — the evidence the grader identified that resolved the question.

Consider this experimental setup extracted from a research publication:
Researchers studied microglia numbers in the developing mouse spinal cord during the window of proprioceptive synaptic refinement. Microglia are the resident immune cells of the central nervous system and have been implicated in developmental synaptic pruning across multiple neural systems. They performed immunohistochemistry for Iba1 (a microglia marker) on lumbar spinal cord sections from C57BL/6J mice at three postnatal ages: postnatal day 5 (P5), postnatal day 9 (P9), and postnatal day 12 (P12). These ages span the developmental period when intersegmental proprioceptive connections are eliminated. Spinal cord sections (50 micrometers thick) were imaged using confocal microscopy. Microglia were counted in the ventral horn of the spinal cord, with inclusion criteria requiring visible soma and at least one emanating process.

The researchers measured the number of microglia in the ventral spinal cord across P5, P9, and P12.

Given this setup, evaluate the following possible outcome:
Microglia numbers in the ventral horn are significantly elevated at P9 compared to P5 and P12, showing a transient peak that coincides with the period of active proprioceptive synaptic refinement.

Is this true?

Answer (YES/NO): NO